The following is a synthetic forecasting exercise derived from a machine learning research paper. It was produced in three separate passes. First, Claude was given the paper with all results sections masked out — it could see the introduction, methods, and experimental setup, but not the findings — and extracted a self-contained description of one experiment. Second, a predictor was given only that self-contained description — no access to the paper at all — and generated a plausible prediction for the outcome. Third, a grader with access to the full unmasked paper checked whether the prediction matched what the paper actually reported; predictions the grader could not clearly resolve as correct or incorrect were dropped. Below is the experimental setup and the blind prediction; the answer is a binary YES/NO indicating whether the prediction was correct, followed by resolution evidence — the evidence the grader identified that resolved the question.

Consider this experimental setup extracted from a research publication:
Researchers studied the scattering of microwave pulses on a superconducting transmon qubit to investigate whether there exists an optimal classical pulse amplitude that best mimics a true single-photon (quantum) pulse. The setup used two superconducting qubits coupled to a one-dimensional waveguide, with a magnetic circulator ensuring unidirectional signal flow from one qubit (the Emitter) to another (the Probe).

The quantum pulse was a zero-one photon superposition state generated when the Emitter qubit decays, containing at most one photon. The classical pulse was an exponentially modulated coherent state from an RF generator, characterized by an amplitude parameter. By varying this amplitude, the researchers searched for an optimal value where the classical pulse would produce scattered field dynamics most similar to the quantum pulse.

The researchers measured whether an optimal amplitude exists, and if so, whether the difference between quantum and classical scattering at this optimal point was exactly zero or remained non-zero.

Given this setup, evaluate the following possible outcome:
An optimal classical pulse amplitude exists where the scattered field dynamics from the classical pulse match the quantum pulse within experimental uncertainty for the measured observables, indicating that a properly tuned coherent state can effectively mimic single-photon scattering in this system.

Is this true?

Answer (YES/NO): YES